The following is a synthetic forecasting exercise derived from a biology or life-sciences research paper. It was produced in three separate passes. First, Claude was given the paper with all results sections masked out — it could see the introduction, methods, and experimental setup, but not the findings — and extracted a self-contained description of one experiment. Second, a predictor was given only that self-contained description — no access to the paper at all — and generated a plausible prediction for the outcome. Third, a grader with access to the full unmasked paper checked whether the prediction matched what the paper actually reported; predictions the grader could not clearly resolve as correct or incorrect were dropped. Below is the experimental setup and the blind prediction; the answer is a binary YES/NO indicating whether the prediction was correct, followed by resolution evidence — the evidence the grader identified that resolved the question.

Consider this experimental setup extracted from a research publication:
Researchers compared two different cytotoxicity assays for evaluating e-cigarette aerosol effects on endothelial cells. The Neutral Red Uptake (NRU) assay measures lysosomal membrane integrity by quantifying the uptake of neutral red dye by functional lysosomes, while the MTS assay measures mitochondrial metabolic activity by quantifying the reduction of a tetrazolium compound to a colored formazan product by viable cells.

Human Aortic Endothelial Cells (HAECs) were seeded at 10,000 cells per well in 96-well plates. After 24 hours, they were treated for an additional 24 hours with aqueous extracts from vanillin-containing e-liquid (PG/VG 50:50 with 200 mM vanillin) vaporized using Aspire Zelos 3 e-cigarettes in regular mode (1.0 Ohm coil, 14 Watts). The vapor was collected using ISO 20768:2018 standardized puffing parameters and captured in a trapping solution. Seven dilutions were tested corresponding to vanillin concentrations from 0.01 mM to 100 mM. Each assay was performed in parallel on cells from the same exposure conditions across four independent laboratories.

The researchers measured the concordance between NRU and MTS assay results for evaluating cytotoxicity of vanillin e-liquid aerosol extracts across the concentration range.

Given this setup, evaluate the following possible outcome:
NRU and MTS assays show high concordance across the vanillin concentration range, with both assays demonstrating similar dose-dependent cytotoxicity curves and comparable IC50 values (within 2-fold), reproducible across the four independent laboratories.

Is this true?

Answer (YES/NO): NO